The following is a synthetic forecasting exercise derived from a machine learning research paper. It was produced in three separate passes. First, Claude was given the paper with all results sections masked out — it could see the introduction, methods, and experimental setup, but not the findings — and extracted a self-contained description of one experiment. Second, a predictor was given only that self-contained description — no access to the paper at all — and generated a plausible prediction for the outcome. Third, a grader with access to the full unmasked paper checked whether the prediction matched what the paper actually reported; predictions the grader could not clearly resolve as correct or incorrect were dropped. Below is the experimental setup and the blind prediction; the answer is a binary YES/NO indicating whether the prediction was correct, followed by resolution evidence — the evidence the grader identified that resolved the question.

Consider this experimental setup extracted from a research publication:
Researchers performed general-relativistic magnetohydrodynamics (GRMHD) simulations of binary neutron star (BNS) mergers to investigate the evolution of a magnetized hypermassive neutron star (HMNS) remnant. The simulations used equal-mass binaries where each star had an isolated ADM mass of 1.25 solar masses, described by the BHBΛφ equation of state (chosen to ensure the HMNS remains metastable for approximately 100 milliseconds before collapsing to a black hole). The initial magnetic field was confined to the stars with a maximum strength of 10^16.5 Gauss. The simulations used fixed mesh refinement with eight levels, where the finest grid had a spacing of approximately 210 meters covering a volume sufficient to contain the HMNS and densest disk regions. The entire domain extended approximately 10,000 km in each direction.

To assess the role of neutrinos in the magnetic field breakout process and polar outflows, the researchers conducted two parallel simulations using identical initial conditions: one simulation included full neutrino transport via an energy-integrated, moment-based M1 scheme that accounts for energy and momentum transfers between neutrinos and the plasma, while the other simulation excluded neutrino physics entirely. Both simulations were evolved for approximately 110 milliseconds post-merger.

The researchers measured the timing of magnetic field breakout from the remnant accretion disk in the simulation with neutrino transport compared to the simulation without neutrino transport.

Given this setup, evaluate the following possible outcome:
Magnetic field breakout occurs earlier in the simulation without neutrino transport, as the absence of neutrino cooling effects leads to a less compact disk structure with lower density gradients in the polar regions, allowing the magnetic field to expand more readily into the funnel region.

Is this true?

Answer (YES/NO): NO